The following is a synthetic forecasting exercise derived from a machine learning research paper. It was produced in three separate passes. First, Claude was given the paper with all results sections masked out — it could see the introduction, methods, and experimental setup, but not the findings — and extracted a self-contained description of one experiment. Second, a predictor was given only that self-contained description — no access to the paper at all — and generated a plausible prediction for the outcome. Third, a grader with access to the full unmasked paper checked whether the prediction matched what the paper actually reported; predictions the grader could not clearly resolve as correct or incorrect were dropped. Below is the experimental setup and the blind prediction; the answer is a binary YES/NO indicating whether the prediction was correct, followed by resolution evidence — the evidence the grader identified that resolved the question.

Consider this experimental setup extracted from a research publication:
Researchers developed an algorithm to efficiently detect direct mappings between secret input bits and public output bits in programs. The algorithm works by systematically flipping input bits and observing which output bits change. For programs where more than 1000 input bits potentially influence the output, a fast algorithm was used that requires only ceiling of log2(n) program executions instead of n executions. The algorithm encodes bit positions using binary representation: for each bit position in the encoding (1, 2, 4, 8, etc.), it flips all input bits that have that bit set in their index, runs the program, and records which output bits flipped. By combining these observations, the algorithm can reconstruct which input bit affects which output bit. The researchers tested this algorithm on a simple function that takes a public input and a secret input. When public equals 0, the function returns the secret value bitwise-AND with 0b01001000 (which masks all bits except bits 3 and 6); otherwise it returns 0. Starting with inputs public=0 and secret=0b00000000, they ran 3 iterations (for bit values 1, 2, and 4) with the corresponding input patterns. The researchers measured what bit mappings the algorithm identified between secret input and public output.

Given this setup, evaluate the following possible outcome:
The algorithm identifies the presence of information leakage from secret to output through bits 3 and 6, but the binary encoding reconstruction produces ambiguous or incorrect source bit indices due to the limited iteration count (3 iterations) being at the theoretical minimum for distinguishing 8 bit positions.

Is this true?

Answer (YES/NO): NO